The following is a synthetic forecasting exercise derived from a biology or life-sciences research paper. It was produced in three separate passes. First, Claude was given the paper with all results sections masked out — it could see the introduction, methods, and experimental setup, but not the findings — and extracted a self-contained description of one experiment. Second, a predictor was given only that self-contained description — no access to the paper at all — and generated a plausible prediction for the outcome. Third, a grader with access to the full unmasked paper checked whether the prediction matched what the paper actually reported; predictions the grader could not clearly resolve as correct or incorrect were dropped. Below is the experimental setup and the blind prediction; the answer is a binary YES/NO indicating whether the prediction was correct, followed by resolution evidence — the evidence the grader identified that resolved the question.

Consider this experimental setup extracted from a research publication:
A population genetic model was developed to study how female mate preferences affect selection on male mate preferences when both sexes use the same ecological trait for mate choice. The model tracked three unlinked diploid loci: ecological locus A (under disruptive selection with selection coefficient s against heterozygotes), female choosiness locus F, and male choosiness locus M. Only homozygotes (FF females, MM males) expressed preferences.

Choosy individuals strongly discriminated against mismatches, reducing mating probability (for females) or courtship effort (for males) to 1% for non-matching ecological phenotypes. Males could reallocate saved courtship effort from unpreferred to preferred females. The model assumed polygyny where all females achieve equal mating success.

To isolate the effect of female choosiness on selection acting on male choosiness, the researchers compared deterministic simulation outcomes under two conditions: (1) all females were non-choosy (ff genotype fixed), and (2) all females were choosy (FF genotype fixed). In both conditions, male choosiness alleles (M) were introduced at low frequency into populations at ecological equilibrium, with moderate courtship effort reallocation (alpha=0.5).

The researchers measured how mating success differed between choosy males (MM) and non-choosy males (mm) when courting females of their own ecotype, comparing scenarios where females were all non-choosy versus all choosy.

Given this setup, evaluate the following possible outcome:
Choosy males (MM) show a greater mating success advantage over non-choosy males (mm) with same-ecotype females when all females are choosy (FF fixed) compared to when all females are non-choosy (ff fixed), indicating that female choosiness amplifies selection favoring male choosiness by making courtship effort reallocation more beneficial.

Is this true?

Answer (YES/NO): YES